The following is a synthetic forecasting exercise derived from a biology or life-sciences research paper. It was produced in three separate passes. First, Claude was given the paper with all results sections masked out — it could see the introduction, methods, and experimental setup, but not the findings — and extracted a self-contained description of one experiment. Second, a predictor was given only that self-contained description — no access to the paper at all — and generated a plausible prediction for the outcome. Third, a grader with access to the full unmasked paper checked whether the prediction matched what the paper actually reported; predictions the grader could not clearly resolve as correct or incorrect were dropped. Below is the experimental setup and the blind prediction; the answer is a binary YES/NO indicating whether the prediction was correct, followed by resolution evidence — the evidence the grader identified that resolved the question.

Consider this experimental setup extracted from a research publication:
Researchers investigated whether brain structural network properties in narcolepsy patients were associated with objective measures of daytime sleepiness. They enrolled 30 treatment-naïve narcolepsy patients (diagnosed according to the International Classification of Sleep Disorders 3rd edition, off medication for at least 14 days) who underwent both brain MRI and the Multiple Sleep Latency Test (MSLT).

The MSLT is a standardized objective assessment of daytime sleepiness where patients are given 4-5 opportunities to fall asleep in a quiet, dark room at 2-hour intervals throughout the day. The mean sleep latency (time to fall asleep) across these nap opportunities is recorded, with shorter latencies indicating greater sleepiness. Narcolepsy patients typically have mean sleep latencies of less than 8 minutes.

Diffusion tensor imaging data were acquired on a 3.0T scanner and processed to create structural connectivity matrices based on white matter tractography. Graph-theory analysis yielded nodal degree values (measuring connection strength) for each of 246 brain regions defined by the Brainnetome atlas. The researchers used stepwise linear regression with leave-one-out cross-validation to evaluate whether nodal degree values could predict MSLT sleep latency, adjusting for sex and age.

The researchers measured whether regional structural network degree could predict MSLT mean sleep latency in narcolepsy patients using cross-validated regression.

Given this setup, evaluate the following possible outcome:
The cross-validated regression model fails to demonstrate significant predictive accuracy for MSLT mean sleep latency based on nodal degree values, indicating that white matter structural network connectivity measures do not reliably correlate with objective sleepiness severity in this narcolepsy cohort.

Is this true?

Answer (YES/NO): NO